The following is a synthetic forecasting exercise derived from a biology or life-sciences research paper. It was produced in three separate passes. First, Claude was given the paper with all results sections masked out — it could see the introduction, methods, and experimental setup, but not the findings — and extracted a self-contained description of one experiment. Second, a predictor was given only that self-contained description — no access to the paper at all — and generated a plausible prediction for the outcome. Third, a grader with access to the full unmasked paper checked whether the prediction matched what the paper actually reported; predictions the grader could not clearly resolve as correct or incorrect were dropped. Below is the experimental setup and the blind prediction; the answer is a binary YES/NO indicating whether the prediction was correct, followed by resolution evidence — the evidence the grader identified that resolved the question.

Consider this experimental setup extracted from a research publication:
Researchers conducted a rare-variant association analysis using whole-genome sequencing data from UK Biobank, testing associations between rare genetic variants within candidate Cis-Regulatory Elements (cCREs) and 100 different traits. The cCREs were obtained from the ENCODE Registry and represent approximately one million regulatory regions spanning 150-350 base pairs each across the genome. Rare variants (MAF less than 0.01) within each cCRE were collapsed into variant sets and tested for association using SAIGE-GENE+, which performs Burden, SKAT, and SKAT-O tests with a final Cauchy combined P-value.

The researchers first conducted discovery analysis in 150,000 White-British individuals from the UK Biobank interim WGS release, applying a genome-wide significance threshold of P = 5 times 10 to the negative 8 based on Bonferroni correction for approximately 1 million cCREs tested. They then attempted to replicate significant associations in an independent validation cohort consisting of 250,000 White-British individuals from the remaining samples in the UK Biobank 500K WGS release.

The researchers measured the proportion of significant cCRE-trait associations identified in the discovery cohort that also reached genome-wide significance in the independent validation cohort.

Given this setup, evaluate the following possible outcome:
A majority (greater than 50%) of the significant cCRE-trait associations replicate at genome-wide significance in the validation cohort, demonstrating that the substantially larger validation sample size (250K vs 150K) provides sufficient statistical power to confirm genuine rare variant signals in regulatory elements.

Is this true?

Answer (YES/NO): YES